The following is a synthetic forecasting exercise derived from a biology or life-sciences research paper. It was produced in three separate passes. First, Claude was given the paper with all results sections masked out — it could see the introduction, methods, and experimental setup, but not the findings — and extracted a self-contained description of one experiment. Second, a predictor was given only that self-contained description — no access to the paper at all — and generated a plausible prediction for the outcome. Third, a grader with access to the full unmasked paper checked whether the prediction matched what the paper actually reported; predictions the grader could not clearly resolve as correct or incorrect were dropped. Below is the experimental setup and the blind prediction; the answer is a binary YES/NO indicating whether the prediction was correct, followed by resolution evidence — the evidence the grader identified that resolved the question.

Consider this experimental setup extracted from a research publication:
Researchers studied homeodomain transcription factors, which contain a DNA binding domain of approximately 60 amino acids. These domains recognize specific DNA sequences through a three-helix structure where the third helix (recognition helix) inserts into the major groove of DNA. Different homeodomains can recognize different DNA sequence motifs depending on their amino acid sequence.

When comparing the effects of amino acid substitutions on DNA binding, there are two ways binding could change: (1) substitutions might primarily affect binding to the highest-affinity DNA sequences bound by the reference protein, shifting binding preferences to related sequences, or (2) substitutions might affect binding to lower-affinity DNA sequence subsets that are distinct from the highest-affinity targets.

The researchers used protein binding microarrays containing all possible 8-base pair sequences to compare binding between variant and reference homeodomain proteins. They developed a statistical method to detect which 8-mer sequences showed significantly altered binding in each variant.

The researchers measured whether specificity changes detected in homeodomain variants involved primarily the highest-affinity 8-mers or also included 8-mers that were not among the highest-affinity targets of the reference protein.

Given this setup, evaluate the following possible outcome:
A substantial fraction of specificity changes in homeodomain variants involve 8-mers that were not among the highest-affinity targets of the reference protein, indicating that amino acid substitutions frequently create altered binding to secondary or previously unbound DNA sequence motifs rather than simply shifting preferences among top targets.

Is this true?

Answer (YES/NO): YES